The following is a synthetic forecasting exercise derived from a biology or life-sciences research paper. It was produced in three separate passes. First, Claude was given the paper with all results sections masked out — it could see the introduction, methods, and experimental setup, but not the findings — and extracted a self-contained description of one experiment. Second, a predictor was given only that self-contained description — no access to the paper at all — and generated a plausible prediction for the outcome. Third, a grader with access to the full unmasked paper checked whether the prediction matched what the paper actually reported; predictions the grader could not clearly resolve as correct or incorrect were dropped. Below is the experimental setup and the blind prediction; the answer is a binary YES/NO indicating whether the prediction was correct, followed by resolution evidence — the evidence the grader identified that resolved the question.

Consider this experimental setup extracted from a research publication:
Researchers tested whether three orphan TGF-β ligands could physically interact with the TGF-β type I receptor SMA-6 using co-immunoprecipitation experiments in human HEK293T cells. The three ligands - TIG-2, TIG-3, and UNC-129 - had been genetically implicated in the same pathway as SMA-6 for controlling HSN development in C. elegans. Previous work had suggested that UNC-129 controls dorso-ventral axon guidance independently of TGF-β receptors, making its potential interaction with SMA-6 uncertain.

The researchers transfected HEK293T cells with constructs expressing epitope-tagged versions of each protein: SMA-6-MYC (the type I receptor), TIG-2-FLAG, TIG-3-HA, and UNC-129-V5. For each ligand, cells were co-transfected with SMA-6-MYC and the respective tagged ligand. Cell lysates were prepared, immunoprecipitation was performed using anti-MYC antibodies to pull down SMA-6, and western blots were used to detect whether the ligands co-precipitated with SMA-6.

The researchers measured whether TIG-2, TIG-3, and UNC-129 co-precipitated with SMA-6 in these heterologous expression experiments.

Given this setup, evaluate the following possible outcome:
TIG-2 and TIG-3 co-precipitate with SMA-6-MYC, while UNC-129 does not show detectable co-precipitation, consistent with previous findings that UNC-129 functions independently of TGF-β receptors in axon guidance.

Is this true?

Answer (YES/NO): NO